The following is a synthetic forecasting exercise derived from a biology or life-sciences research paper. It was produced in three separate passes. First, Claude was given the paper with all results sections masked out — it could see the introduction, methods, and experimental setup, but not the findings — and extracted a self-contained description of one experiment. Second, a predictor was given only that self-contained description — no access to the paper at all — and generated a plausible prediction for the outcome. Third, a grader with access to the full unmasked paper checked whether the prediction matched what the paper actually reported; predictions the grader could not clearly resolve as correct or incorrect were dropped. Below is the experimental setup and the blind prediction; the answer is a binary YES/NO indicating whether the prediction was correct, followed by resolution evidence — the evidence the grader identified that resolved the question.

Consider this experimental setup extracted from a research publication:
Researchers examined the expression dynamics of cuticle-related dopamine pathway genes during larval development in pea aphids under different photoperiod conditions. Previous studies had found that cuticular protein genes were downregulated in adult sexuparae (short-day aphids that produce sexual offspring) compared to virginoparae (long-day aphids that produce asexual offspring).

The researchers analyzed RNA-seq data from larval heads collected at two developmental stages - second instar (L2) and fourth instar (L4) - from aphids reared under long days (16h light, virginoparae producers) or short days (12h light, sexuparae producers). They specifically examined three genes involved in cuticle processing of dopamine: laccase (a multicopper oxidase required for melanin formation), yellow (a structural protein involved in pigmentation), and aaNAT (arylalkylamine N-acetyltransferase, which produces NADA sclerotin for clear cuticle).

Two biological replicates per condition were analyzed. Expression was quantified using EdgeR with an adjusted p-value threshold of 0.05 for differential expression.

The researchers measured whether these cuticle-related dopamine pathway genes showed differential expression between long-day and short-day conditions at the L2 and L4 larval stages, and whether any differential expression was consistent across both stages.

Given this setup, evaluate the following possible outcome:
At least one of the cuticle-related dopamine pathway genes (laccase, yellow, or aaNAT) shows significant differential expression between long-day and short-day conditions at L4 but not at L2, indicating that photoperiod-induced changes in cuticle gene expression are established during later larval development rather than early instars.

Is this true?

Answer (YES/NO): NO